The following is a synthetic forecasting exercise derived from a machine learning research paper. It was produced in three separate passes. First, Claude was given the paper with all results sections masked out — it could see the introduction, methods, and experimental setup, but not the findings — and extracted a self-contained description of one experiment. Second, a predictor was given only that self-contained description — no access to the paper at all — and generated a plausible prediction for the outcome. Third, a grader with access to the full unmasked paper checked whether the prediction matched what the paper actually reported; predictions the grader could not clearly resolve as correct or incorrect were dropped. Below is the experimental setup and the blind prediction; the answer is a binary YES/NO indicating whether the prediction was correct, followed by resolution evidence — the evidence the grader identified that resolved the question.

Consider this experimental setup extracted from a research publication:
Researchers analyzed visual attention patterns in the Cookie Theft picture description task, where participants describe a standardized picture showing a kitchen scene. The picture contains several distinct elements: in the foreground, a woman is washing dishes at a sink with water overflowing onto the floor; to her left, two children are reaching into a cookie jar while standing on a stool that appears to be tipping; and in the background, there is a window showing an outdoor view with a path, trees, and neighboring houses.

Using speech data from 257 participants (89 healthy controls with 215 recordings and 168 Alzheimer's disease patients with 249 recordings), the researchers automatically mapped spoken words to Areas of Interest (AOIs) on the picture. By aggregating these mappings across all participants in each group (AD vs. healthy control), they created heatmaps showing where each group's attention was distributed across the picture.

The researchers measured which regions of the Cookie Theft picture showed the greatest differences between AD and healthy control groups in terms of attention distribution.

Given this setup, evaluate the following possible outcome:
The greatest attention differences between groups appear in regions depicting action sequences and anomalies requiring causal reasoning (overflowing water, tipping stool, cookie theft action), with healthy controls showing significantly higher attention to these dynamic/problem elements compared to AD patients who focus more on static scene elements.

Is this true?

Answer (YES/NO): NO